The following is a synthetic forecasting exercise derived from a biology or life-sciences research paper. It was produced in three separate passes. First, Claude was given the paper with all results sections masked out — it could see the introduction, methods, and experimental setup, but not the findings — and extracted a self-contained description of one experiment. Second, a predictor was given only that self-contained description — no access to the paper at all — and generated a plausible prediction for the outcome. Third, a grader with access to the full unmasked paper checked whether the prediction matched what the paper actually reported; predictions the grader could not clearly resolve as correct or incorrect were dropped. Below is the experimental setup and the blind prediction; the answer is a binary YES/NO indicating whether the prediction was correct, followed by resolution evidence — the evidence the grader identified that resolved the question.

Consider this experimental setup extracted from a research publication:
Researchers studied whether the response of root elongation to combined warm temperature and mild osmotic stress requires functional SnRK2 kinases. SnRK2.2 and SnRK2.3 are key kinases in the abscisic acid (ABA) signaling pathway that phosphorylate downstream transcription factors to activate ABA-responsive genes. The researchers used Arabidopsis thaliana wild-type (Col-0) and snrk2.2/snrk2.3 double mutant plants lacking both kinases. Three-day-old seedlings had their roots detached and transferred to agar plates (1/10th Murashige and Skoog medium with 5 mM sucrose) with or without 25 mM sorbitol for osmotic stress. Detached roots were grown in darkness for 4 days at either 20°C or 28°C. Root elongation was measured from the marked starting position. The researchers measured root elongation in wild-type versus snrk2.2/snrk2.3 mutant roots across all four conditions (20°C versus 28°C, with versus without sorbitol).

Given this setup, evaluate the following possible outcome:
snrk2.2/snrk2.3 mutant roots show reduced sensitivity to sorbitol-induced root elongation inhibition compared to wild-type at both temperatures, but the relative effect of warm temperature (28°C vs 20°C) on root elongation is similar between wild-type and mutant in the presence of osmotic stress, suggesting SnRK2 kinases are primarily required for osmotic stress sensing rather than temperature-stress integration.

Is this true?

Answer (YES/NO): NO